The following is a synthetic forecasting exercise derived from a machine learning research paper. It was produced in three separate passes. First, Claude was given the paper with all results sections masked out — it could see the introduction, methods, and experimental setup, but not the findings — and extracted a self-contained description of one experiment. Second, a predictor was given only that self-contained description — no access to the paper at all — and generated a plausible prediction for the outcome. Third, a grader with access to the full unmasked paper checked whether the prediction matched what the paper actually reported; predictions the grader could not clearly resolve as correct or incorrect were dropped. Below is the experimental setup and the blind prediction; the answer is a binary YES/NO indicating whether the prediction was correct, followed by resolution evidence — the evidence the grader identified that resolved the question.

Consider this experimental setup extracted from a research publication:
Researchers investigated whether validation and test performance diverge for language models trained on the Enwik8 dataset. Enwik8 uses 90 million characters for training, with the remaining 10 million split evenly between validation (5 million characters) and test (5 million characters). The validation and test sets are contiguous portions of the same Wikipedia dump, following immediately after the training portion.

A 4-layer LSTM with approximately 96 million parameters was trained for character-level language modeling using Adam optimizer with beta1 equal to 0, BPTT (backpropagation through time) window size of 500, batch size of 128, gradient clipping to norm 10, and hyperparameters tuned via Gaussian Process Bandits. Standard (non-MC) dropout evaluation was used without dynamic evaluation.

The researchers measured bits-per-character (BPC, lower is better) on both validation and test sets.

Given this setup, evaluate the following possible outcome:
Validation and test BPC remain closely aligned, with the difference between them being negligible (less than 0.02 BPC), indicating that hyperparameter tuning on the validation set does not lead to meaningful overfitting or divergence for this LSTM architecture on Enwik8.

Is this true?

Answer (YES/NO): YES